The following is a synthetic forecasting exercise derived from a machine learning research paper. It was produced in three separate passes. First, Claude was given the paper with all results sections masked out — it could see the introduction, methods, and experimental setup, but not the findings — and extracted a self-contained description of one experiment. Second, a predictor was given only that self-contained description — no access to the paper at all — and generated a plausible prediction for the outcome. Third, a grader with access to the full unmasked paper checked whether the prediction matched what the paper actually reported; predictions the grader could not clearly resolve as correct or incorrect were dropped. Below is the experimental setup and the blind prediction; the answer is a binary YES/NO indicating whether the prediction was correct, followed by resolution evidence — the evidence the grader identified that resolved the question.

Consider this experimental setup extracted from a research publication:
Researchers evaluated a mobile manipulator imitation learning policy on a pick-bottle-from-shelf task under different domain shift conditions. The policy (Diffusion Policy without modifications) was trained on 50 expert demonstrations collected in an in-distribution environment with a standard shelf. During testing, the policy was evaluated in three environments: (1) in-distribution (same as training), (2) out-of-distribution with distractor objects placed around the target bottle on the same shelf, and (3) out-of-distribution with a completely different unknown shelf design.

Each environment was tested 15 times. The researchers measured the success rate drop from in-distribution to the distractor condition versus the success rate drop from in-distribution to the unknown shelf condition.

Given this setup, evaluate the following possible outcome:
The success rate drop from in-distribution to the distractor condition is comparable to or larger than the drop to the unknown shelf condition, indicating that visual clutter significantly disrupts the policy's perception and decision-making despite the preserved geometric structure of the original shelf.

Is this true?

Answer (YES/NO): NO